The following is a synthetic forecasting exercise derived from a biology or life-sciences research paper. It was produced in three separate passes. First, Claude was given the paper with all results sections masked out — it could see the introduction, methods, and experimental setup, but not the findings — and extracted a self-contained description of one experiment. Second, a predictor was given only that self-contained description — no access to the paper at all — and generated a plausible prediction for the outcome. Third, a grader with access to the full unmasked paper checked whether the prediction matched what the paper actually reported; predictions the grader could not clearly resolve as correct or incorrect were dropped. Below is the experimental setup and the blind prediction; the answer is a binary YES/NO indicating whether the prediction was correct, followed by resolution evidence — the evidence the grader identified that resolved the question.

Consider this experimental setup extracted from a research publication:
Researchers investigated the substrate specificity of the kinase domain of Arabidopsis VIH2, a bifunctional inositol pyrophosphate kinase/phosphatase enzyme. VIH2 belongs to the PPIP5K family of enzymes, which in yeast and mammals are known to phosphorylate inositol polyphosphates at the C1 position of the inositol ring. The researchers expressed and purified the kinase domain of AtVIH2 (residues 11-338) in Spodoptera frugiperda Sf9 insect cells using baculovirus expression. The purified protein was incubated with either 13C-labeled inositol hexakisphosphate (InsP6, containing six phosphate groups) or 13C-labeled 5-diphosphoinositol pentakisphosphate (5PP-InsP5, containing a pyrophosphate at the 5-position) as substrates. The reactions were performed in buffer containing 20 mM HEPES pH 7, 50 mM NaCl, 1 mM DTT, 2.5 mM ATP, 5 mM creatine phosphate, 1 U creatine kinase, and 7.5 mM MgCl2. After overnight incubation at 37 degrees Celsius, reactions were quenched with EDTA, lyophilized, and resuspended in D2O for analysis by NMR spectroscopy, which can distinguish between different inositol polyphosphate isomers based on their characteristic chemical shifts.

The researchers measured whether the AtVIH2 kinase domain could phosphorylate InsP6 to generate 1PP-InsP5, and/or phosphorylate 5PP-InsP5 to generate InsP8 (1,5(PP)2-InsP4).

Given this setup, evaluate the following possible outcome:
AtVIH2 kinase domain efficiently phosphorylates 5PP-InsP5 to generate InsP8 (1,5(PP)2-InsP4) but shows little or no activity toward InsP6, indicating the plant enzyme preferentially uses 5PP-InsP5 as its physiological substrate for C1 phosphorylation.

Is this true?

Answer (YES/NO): NO